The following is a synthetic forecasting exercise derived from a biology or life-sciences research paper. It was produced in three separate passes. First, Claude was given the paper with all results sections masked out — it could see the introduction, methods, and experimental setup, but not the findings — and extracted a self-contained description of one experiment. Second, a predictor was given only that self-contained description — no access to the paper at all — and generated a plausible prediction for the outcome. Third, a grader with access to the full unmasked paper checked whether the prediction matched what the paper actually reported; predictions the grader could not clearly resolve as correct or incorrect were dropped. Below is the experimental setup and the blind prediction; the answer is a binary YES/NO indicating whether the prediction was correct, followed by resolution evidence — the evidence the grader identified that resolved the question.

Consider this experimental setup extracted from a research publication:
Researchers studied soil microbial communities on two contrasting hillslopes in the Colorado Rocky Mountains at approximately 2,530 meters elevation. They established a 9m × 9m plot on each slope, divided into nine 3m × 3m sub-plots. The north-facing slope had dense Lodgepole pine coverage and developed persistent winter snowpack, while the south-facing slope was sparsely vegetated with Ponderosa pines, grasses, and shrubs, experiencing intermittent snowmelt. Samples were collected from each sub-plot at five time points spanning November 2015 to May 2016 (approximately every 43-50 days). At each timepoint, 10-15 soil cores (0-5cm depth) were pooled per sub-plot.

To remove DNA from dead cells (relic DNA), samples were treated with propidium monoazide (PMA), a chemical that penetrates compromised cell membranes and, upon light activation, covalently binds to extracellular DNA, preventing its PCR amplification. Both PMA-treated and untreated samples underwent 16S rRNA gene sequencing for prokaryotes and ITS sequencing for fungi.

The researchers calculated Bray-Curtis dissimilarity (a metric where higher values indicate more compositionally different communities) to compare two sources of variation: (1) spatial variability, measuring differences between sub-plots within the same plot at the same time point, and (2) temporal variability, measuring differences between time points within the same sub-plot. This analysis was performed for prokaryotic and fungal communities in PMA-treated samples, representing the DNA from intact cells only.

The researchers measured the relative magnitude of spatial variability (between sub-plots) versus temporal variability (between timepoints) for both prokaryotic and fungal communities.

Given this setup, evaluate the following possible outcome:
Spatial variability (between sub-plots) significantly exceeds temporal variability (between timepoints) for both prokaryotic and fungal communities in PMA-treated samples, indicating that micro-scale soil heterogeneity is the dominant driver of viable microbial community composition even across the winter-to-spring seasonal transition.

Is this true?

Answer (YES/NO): YES